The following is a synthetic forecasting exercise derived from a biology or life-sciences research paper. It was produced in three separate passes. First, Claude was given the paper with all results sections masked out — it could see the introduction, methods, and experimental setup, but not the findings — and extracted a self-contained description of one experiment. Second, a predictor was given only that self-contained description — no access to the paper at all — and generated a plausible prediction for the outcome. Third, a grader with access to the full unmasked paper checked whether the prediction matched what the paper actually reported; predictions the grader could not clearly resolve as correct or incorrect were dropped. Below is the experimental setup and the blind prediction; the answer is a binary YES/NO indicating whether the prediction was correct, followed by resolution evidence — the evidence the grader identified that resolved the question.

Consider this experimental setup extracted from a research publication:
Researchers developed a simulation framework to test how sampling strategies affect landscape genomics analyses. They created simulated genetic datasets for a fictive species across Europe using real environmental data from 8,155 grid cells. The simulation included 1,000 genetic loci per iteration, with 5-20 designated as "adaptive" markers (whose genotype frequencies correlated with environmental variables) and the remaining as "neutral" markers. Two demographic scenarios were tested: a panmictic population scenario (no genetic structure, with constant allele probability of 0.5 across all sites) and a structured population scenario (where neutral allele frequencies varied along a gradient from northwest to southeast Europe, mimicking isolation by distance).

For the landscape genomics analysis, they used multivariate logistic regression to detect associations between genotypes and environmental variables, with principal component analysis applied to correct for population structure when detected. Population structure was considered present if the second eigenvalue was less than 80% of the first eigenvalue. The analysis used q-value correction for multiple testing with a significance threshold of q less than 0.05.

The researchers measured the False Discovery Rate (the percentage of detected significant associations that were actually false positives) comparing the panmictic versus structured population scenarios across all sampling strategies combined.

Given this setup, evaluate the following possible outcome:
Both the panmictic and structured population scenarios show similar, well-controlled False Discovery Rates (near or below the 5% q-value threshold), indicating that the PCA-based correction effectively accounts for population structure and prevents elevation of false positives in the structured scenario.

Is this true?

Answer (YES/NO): NO